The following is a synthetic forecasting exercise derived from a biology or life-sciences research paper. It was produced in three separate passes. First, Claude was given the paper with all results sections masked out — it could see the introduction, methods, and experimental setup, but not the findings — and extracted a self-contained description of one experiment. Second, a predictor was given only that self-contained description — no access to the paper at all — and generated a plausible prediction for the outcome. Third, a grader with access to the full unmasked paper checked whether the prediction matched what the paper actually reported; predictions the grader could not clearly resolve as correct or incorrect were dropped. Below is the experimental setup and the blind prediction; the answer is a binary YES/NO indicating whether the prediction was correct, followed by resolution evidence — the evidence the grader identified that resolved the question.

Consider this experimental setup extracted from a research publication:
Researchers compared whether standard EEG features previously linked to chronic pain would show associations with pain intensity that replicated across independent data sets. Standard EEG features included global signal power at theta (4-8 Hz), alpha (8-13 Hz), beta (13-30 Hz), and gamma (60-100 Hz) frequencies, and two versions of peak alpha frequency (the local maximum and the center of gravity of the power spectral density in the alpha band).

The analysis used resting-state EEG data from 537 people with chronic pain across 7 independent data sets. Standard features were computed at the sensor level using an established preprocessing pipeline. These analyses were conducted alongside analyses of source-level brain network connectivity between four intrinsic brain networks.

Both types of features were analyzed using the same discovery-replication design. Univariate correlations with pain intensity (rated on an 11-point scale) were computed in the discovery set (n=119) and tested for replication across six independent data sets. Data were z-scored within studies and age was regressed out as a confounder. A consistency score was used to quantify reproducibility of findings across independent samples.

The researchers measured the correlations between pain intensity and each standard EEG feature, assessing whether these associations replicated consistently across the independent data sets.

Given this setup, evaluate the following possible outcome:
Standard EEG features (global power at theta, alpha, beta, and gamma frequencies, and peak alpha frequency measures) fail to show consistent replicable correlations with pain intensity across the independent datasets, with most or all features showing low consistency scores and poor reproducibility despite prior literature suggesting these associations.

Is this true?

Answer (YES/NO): YES